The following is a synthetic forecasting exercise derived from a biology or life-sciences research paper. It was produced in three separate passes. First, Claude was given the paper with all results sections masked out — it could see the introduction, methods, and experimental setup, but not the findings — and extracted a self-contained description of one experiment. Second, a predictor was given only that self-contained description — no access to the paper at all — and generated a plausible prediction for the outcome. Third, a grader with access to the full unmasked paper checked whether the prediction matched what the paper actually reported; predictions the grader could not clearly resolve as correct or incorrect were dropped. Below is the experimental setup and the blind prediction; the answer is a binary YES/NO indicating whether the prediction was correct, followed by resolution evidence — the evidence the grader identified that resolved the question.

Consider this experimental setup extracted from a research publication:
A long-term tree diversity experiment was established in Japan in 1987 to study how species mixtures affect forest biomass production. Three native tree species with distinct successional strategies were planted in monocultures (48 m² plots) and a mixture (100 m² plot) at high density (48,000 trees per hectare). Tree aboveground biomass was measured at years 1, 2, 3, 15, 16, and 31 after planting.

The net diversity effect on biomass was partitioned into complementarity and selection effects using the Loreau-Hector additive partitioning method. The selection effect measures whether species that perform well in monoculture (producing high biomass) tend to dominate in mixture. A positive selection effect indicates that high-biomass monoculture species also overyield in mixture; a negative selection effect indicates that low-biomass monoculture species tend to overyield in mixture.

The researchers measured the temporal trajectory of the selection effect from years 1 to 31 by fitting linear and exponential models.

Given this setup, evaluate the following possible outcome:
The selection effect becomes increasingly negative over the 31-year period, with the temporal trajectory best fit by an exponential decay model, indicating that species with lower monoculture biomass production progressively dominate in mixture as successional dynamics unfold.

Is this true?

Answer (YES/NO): YES